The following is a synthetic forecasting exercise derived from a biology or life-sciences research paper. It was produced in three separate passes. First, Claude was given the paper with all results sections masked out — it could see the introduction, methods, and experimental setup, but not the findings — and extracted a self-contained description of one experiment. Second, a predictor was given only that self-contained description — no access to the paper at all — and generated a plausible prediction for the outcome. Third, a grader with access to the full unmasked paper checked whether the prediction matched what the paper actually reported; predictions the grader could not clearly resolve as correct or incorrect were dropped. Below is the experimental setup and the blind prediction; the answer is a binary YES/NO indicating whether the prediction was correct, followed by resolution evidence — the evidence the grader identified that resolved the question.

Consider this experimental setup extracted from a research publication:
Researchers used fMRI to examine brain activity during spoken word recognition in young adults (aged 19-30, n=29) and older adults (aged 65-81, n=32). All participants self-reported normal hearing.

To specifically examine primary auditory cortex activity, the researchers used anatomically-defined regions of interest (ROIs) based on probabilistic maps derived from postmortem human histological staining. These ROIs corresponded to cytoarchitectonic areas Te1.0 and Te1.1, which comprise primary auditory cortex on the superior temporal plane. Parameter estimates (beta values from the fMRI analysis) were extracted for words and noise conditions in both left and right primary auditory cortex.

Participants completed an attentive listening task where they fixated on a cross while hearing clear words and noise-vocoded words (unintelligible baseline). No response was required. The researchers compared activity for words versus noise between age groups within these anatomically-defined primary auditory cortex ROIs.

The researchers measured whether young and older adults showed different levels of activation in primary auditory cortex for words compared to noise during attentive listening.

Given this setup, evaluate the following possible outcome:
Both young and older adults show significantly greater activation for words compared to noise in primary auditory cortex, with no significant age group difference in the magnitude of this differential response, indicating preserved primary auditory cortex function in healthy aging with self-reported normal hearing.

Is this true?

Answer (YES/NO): NO